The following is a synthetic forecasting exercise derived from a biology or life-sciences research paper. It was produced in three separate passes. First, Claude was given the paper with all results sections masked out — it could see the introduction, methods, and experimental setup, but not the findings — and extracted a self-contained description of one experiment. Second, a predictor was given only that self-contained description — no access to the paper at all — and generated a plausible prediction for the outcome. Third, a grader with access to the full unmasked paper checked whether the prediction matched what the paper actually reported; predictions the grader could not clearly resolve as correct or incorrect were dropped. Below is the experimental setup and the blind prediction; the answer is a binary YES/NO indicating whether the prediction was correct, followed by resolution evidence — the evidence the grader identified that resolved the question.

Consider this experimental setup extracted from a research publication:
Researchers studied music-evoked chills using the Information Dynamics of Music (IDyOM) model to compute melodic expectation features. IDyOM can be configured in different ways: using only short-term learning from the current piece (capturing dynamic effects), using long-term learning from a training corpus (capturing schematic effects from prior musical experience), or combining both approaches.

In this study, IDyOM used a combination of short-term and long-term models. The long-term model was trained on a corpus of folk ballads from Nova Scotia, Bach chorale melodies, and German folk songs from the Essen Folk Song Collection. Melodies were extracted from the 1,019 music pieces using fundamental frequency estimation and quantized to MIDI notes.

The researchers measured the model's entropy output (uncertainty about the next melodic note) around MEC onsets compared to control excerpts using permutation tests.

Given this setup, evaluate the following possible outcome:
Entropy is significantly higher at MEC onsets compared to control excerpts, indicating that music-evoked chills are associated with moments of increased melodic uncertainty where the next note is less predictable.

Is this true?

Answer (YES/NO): NO